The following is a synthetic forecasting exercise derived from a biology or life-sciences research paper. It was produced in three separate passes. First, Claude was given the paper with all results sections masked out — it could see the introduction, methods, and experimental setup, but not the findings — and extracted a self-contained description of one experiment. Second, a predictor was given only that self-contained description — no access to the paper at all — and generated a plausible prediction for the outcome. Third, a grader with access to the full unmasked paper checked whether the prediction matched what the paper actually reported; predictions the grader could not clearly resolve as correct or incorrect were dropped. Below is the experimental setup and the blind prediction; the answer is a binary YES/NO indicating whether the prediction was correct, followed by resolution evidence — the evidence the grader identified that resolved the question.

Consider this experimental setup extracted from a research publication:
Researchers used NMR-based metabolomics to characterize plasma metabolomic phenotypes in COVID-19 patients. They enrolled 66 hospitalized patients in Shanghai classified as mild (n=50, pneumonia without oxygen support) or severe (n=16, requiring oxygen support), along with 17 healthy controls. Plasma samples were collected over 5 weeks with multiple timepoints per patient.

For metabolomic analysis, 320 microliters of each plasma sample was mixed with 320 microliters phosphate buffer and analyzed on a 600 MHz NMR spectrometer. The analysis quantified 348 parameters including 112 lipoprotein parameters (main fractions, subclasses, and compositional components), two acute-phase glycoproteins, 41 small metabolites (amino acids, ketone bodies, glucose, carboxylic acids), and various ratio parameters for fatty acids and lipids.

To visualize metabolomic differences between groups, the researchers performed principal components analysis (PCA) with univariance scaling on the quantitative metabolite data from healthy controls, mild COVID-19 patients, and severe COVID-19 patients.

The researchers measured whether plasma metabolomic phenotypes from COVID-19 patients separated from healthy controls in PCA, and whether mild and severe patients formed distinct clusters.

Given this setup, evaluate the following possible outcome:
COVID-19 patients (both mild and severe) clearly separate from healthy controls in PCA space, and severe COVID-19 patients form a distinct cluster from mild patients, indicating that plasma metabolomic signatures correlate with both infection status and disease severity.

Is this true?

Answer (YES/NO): YES